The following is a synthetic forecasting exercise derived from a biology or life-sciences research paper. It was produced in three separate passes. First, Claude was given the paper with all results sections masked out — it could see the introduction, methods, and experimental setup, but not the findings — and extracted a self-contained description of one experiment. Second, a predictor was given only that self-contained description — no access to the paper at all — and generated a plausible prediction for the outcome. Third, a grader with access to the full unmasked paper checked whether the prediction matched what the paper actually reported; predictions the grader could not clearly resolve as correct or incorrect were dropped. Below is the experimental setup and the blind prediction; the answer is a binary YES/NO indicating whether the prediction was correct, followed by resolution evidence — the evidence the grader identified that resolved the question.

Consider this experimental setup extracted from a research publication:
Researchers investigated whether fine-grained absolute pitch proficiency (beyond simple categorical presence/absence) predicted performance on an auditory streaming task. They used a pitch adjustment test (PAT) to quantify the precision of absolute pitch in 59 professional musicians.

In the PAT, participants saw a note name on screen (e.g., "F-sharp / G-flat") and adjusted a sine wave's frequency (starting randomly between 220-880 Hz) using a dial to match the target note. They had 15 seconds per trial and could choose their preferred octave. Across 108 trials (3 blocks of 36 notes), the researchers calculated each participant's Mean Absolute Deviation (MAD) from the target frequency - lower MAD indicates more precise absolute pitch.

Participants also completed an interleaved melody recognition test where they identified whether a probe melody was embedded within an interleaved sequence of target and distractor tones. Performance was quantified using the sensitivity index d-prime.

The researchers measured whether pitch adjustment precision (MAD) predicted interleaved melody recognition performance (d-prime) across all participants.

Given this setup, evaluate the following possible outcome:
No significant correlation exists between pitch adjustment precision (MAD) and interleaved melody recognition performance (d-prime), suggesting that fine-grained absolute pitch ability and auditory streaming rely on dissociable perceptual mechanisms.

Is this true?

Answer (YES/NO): NO